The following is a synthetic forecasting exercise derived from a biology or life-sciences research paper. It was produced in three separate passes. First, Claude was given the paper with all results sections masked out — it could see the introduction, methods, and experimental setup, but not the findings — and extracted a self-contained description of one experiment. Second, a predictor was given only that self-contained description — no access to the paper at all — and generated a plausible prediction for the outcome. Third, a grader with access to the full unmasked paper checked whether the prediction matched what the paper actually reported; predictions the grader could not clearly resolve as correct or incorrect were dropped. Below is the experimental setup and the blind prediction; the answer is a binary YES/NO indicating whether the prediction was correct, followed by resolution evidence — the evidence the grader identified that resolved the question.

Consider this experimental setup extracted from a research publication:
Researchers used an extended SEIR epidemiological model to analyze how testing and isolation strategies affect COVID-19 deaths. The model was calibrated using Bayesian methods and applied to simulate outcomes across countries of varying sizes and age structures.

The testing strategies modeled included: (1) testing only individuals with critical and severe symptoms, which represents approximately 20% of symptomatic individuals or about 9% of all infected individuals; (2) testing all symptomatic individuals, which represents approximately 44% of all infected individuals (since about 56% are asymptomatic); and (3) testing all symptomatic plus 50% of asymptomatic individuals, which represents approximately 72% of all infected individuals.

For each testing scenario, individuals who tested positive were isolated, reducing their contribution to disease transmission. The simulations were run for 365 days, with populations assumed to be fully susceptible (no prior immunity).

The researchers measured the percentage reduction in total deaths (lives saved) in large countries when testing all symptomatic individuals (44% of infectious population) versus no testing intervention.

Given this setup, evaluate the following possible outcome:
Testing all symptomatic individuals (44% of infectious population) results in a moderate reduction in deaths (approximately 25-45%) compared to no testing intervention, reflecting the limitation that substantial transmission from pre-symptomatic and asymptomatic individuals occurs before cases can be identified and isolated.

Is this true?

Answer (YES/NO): NO